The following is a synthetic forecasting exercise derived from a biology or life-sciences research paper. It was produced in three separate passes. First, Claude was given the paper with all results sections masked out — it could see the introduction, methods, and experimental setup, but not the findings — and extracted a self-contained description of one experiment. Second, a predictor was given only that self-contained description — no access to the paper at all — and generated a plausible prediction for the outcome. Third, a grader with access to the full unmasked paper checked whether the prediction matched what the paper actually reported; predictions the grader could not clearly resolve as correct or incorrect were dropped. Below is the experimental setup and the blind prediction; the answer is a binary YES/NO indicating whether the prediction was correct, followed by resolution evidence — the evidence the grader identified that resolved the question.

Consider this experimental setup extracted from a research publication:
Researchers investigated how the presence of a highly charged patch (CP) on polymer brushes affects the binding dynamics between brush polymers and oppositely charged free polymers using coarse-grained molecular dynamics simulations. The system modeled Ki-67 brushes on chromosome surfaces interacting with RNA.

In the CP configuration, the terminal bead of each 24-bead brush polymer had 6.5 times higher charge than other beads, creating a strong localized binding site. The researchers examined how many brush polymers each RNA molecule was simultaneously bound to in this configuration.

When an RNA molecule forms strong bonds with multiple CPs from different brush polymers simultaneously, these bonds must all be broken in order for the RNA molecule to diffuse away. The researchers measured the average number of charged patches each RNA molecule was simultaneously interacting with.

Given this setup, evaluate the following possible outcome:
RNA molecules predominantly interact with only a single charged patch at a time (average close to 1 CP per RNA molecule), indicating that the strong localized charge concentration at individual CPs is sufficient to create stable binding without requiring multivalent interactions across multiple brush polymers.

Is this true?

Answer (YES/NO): NO